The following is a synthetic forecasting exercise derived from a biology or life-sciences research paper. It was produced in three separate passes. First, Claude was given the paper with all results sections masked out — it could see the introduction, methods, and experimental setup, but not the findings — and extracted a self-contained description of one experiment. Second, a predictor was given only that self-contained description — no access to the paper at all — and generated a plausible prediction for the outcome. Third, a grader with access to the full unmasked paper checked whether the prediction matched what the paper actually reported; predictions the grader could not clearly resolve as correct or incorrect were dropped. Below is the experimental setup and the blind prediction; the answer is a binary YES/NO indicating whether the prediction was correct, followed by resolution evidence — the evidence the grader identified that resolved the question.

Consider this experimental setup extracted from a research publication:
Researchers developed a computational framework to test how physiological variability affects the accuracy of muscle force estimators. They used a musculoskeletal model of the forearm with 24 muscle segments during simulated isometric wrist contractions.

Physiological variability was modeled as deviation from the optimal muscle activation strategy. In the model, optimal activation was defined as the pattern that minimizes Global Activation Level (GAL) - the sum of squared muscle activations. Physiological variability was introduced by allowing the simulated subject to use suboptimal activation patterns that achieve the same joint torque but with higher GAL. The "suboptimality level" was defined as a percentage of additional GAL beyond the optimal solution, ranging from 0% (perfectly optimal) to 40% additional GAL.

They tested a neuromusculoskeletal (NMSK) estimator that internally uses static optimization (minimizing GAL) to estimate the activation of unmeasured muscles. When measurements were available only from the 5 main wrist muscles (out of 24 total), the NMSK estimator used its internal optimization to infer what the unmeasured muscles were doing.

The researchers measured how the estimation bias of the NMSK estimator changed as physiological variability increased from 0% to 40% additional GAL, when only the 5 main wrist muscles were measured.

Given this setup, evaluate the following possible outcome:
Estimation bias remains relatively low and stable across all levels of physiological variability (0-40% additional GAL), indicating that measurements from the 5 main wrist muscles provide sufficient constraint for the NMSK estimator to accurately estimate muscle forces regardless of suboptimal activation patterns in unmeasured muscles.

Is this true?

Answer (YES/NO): YES